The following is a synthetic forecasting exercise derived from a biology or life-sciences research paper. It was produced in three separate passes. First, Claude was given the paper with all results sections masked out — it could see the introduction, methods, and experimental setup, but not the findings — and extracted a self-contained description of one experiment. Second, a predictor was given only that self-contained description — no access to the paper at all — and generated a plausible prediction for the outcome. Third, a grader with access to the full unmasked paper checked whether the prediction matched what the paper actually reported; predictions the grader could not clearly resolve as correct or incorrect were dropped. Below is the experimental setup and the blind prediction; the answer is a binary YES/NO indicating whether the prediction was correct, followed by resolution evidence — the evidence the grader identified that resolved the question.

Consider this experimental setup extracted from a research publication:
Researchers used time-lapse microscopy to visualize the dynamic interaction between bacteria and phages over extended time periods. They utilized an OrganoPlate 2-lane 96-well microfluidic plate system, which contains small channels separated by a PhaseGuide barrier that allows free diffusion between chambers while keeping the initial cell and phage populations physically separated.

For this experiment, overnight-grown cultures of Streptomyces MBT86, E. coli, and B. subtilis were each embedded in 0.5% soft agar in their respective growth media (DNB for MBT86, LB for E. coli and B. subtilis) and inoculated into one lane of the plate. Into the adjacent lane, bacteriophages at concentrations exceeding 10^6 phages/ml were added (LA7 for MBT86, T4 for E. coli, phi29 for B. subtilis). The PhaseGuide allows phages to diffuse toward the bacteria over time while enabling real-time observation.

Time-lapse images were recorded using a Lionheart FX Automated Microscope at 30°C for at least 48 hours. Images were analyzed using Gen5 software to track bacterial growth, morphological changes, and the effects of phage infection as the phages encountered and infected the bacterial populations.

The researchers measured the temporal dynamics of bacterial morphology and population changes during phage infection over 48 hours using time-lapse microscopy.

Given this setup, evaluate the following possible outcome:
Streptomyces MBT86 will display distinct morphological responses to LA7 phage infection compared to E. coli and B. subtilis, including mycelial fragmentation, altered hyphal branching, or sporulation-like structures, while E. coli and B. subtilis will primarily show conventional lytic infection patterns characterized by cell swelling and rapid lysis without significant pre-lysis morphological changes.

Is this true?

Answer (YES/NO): NO